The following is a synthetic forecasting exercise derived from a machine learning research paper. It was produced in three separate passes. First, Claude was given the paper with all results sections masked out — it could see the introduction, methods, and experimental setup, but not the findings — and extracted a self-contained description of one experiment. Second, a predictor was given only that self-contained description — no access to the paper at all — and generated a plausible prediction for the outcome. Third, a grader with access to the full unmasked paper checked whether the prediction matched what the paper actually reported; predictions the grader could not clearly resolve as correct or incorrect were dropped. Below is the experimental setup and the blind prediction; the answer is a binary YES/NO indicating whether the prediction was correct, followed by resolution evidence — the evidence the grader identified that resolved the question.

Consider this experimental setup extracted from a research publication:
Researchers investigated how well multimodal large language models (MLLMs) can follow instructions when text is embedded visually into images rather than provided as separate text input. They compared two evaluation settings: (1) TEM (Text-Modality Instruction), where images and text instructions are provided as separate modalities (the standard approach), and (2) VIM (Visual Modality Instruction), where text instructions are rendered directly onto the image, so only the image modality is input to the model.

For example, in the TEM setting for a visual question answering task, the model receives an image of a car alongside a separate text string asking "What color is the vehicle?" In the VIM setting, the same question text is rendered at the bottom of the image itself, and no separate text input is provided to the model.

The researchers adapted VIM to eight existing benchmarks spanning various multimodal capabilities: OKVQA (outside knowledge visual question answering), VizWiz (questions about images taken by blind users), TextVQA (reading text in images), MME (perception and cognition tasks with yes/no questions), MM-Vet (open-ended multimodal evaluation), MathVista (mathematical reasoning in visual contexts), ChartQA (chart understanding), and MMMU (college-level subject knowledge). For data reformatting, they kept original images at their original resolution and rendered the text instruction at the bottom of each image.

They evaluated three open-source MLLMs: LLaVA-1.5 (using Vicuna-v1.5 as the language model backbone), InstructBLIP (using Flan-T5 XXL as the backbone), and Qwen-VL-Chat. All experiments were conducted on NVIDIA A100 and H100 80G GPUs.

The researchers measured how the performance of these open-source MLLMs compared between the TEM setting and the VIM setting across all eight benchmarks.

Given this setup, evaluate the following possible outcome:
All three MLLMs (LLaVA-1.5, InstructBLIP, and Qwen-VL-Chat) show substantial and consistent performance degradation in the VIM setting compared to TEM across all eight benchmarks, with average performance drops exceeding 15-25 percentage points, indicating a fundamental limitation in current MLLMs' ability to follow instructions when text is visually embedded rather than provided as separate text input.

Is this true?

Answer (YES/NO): YES